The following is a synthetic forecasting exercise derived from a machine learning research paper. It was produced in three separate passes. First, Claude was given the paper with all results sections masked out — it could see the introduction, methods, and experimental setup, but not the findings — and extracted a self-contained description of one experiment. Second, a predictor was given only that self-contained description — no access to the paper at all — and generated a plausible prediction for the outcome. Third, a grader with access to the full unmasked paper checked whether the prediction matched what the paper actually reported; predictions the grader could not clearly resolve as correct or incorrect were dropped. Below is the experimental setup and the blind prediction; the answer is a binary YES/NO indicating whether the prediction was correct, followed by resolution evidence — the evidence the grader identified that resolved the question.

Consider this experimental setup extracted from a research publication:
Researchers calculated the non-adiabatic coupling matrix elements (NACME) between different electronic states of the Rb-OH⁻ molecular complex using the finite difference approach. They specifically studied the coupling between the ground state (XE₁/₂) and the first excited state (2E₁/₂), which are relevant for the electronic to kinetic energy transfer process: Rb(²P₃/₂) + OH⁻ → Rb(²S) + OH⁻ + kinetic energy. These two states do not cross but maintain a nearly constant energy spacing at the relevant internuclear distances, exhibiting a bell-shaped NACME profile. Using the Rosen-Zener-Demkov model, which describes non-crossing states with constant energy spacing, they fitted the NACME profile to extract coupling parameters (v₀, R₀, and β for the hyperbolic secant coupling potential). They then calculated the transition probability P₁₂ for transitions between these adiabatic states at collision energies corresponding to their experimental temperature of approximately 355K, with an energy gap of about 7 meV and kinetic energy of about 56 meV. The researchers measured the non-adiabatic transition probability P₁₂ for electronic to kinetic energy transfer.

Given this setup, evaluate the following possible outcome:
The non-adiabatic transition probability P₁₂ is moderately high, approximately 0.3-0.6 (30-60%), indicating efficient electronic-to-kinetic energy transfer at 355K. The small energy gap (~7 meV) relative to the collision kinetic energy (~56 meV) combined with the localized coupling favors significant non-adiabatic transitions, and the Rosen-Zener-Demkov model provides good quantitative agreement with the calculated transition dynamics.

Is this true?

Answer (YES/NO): NO